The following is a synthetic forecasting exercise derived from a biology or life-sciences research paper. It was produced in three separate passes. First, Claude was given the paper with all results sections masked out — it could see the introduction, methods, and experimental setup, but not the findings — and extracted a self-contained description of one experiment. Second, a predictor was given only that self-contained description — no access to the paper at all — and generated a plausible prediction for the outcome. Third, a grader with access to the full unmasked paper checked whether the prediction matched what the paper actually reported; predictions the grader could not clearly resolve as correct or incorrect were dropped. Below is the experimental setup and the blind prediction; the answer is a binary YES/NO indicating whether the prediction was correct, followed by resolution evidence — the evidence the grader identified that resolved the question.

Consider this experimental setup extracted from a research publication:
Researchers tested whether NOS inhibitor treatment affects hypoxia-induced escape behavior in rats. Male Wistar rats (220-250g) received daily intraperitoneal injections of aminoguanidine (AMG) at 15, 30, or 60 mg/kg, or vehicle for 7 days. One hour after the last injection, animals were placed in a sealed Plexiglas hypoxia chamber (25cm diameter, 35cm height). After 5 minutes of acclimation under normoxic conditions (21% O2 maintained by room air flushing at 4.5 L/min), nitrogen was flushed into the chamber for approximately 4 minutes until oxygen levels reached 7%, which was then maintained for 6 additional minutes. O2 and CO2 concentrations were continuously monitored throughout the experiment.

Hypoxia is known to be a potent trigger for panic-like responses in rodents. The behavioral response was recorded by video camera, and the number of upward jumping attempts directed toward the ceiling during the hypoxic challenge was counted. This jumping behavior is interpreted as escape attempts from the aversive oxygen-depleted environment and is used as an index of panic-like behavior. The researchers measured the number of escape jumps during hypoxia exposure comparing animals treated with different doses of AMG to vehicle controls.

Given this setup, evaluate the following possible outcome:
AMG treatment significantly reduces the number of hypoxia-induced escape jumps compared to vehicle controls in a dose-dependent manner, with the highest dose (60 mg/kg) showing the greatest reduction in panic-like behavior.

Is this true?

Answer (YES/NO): NO